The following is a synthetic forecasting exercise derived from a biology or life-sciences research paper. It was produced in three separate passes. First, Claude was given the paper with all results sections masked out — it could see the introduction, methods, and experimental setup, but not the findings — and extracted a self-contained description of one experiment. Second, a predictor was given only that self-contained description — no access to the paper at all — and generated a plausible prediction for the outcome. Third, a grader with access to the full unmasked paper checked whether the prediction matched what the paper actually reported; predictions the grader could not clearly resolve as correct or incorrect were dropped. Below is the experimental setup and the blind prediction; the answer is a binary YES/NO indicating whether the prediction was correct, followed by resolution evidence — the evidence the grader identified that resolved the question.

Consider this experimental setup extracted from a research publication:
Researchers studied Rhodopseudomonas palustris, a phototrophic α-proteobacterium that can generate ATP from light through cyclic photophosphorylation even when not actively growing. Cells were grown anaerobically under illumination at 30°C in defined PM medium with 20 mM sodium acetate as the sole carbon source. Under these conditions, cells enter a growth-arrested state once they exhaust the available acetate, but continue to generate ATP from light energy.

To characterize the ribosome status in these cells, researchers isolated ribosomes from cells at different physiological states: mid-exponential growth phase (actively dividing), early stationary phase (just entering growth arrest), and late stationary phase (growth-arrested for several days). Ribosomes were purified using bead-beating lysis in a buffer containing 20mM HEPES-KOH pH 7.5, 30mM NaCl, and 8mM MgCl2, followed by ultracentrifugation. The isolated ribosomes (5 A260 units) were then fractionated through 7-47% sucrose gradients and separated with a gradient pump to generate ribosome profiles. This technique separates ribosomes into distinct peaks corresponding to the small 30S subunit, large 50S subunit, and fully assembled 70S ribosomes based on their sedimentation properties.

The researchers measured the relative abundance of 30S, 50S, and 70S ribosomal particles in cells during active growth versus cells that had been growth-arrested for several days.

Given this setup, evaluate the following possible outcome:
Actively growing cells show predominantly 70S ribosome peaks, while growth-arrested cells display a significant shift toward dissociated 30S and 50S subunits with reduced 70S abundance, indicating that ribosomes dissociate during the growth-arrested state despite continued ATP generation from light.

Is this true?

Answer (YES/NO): NO